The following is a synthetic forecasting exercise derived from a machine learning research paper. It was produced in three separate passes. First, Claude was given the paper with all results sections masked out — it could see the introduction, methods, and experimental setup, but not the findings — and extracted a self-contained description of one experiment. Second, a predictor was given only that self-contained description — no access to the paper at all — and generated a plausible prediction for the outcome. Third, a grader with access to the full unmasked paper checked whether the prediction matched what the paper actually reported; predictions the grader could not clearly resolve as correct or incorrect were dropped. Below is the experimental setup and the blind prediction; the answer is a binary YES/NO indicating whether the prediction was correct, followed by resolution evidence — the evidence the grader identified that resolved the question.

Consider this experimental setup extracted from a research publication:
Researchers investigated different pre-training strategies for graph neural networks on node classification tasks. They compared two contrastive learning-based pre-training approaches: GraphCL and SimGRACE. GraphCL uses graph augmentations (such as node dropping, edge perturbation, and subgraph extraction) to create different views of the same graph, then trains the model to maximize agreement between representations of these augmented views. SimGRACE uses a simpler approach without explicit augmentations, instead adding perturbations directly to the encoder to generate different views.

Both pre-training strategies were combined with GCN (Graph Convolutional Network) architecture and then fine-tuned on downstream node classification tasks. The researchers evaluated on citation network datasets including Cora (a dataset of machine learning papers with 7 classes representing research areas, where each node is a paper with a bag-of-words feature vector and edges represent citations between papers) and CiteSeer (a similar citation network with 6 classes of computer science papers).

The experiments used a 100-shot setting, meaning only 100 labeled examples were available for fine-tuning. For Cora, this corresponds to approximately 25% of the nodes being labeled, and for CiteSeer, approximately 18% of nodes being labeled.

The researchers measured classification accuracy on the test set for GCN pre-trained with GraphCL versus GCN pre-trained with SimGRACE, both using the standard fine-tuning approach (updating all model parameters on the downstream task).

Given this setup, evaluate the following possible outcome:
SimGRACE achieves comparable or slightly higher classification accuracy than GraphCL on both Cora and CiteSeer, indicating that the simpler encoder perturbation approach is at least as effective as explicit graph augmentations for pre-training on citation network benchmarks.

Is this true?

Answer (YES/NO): NO